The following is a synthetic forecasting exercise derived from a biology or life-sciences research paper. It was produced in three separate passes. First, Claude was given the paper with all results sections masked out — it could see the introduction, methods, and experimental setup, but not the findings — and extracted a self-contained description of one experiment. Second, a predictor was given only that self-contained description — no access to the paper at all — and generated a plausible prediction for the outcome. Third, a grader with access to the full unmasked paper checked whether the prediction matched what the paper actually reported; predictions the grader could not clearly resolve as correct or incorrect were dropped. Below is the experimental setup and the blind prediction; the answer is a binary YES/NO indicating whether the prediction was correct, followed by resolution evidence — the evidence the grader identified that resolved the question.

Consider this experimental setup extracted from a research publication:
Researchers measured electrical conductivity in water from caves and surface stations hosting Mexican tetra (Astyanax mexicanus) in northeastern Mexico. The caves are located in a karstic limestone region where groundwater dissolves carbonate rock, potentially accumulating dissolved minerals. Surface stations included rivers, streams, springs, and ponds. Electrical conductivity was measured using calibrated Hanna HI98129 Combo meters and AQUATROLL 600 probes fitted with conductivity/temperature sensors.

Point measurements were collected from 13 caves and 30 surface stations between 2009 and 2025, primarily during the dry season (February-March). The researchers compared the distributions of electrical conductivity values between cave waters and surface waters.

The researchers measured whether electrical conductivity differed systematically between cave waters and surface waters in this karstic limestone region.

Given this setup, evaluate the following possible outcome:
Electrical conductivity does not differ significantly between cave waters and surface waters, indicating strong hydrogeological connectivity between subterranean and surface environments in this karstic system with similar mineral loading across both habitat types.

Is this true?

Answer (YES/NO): NO